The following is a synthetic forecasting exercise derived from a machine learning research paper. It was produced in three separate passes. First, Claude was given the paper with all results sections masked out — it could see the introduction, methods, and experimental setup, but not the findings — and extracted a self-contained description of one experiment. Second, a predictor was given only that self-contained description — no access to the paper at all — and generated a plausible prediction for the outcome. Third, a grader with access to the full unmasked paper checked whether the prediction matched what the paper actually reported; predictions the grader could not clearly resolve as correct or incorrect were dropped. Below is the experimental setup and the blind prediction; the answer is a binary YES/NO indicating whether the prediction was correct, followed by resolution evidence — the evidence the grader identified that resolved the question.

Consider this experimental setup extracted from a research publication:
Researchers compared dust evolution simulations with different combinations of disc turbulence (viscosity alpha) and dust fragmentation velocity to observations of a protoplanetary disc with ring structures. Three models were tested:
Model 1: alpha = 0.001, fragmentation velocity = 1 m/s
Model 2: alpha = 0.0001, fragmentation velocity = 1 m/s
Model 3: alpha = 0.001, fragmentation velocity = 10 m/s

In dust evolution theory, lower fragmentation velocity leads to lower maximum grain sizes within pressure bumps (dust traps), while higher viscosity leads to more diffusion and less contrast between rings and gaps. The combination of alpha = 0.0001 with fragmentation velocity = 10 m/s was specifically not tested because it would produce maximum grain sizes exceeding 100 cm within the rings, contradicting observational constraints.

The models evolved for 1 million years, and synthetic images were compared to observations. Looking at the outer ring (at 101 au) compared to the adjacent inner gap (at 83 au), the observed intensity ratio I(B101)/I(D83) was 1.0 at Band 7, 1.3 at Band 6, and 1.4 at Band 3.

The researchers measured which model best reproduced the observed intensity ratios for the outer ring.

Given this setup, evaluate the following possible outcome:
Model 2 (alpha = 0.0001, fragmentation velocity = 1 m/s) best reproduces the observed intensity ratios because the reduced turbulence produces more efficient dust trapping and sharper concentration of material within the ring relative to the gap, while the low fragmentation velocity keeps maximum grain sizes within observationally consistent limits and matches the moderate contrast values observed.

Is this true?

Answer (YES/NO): NO